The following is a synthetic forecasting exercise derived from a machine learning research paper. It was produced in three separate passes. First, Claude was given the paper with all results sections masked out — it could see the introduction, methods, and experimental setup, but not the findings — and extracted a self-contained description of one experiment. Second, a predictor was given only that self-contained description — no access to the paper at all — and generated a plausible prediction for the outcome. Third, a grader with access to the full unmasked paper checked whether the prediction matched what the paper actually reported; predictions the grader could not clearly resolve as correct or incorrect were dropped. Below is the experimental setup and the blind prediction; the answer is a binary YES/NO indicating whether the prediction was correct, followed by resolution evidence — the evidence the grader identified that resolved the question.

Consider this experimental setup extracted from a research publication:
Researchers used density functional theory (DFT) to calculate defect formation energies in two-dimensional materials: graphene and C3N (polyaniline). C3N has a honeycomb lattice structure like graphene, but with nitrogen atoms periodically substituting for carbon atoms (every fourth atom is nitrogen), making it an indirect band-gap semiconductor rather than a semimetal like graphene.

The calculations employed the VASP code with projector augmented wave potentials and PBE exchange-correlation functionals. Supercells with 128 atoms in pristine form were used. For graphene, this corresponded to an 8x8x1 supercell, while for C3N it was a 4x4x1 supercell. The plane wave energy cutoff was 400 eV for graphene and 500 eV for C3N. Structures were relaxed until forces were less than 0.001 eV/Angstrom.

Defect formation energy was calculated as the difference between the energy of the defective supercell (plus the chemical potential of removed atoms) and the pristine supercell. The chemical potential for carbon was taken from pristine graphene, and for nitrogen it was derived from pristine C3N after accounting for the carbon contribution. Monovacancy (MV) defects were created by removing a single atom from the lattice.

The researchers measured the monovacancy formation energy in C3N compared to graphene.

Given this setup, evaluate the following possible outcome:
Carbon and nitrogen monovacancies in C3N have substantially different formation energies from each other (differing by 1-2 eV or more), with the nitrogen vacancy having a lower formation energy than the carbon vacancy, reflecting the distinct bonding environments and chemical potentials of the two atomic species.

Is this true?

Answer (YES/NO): NO